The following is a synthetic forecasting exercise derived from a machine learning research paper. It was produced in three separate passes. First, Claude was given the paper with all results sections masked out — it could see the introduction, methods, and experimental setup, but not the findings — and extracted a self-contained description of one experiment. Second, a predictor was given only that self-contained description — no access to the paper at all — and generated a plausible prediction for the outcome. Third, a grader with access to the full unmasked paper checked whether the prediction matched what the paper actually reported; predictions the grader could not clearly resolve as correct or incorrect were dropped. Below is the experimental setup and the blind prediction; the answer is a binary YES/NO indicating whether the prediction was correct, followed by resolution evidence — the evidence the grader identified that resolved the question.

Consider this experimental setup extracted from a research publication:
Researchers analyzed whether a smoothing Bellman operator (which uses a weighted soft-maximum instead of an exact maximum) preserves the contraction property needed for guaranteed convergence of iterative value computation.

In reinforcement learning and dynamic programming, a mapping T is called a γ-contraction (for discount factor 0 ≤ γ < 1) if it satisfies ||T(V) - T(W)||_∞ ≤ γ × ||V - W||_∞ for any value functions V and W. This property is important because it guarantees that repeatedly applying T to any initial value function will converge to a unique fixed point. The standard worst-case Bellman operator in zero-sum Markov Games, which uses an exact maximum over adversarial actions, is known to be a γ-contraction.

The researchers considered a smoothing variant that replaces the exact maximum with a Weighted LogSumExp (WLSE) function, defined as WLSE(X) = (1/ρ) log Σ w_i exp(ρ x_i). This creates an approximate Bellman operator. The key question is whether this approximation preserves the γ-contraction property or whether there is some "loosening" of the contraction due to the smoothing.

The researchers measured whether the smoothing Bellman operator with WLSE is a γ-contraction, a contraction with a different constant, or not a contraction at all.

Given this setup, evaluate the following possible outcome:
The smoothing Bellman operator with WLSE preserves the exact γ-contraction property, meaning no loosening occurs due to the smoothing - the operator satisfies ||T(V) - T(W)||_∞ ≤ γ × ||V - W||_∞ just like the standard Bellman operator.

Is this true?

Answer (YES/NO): YES